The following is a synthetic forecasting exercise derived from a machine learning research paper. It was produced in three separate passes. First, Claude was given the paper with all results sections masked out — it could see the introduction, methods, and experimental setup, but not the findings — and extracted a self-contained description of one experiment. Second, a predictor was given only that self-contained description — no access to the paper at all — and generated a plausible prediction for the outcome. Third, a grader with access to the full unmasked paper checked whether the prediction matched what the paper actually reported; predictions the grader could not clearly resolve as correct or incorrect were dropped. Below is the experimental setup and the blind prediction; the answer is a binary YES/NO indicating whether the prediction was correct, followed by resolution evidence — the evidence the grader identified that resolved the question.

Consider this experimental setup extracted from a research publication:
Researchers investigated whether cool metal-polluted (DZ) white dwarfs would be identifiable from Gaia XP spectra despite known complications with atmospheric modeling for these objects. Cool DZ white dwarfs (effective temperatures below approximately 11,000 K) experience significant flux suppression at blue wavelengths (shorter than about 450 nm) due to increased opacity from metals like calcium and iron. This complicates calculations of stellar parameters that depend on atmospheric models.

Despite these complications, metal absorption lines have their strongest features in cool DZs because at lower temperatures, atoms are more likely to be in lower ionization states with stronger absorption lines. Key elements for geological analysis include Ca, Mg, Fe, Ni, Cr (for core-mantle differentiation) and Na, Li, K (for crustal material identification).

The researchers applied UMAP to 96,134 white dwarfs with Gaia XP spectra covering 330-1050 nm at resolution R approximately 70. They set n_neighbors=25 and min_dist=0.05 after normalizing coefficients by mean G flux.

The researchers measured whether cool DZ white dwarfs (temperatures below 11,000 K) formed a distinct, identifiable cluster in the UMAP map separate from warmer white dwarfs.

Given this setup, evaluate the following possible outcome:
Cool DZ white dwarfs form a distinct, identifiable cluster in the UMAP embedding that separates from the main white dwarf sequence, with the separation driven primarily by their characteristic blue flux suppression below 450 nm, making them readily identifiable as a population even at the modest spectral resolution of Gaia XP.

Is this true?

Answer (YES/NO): NO